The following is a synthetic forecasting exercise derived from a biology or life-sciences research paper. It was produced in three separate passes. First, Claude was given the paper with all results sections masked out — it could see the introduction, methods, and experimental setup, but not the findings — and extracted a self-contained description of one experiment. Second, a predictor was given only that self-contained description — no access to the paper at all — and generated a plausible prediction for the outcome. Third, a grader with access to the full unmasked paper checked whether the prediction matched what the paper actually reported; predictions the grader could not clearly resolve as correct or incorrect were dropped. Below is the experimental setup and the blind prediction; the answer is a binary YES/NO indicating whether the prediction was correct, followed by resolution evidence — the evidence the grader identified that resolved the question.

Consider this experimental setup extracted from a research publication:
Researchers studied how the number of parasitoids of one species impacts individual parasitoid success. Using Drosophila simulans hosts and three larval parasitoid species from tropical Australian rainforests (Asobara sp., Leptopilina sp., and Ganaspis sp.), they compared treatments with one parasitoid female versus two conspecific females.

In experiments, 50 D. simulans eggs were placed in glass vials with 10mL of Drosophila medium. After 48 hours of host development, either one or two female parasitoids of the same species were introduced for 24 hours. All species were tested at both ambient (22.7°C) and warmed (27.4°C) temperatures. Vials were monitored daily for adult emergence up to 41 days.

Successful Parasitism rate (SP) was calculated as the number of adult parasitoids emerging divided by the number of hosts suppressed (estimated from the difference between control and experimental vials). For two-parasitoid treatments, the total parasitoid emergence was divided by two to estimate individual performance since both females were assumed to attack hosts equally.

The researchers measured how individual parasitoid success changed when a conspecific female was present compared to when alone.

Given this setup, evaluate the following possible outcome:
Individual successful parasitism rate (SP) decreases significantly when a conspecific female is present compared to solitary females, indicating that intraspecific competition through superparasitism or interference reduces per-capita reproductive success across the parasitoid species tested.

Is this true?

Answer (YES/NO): NO